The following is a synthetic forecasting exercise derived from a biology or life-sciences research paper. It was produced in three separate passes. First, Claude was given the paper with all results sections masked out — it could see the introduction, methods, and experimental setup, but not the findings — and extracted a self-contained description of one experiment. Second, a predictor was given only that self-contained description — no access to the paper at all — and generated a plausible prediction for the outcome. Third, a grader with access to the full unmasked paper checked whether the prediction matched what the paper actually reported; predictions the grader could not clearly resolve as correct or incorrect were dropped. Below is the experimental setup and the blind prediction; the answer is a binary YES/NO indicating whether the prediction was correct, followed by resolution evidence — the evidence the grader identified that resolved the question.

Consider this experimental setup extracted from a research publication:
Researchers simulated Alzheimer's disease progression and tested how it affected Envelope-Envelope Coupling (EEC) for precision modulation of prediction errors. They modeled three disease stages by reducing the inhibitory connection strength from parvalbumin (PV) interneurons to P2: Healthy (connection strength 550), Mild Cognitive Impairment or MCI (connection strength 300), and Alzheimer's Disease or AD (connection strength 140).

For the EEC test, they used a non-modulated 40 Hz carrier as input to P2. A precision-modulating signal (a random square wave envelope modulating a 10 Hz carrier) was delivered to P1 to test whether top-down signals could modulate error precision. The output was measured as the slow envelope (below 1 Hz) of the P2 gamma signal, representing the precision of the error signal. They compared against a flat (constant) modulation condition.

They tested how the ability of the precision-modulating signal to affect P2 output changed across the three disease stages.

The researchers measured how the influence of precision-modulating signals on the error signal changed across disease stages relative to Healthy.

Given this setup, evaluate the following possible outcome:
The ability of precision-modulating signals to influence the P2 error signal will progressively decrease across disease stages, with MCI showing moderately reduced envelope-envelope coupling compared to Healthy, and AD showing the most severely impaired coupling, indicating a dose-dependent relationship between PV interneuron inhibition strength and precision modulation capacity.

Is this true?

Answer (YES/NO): NO